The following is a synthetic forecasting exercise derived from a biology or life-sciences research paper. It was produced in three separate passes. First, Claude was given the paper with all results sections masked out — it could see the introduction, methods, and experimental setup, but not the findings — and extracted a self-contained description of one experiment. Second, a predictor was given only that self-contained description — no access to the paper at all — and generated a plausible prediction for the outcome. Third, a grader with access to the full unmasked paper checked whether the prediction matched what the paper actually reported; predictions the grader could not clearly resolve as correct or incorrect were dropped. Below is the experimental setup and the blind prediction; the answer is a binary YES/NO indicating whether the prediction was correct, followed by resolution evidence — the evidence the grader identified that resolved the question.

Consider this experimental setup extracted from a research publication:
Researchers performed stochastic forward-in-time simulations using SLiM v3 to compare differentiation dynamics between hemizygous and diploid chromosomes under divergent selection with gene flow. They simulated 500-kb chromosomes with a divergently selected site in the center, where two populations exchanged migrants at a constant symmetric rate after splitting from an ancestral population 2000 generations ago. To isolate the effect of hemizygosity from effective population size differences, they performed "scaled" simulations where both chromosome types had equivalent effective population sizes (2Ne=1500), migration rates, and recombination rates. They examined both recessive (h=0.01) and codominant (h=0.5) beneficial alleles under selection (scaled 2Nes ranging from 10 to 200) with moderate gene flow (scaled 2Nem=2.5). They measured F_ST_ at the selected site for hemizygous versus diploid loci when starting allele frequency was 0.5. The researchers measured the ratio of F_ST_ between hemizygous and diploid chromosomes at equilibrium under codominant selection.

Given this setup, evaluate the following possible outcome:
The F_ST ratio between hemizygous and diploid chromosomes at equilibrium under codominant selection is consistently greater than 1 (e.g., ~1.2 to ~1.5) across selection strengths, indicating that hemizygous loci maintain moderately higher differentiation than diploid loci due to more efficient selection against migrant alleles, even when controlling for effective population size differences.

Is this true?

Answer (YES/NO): NO